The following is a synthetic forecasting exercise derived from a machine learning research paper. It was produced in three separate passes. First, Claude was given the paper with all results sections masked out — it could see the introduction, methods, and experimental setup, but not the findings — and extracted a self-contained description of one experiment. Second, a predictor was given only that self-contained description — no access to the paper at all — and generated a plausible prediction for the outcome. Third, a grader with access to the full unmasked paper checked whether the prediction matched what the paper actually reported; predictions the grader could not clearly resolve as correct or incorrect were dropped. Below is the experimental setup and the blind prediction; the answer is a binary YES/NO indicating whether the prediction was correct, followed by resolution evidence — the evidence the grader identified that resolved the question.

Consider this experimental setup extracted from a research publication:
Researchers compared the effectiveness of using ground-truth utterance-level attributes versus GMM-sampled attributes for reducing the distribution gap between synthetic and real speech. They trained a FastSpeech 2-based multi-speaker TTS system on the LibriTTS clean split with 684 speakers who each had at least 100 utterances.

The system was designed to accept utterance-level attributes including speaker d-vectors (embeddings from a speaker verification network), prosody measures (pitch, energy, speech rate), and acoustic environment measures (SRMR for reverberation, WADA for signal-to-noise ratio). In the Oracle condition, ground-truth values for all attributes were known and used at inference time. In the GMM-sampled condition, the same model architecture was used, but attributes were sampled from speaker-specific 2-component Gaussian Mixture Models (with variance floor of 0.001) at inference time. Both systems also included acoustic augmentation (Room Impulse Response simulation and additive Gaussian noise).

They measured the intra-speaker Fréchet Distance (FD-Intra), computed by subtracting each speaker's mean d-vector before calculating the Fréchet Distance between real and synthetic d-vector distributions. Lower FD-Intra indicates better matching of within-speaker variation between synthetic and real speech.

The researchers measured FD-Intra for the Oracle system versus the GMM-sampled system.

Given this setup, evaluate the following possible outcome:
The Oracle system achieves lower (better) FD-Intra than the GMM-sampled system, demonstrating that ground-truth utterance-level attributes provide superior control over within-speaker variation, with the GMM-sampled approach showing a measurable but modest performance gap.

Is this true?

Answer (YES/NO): NO